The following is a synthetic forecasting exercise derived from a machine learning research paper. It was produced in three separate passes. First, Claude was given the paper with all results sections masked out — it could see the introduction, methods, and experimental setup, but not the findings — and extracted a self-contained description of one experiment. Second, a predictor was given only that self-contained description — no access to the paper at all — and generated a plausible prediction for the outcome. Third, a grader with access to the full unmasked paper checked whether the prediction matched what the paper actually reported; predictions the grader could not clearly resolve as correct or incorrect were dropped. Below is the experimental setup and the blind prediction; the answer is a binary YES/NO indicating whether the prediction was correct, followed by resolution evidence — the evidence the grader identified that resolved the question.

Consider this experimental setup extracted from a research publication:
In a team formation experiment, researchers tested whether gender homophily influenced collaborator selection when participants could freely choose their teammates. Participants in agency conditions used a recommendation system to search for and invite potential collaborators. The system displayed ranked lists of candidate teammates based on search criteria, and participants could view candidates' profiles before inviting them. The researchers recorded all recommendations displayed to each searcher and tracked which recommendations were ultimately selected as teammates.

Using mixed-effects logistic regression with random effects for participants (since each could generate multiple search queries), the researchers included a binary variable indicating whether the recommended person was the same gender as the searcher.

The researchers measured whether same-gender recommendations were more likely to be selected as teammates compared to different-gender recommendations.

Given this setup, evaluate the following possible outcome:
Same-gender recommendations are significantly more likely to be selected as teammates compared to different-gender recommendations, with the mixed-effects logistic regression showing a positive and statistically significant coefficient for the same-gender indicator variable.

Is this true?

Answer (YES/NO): YES